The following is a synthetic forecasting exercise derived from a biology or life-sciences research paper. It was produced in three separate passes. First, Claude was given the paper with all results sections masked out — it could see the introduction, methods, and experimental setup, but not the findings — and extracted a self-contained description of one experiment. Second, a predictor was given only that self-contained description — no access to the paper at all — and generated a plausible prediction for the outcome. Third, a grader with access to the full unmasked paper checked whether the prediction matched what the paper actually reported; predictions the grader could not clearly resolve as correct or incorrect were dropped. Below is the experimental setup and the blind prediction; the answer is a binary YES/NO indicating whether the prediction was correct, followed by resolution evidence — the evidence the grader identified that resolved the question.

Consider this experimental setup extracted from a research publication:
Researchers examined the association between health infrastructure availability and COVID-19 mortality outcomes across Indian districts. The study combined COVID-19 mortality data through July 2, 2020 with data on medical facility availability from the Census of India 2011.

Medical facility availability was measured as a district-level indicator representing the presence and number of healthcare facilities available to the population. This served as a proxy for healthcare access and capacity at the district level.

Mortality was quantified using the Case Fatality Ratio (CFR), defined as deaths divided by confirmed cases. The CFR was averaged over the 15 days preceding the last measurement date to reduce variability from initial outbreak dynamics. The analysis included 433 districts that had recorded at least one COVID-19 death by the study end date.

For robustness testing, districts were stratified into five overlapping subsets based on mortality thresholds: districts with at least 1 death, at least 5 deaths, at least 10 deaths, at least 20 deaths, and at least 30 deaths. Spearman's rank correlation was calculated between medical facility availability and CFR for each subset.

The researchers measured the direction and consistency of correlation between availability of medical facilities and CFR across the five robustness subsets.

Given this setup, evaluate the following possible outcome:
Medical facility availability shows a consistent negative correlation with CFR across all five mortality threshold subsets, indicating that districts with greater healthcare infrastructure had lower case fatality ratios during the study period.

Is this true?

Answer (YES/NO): YES